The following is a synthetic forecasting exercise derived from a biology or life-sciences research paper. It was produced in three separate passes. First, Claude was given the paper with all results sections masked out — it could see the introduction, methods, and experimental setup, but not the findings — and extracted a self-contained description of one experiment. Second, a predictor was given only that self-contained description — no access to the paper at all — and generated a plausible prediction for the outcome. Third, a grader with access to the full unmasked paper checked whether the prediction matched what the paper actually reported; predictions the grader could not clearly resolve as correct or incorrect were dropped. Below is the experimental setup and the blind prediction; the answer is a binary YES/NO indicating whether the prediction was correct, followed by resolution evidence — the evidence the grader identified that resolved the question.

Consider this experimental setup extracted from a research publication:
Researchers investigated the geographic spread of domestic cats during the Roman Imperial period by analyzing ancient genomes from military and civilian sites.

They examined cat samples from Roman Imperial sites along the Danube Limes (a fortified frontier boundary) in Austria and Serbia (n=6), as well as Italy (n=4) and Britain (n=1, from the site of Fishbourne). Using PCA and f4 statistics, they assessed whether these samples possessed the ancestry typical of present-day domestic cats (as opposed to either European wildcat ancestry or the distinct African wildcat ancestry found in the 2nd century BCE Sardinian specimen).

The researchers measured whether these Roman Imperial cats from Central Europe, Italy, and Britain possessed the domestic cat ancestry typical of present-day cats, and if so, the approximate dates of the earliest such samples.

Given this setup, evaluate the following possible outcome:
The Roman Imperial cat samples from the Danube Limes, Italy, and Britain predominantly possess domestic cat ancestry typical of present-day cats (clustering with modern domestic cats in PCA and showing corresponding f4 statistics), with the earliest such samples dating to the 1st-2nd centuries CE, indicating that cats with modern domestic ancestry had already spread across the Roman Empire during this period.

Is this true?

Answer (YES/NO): YES